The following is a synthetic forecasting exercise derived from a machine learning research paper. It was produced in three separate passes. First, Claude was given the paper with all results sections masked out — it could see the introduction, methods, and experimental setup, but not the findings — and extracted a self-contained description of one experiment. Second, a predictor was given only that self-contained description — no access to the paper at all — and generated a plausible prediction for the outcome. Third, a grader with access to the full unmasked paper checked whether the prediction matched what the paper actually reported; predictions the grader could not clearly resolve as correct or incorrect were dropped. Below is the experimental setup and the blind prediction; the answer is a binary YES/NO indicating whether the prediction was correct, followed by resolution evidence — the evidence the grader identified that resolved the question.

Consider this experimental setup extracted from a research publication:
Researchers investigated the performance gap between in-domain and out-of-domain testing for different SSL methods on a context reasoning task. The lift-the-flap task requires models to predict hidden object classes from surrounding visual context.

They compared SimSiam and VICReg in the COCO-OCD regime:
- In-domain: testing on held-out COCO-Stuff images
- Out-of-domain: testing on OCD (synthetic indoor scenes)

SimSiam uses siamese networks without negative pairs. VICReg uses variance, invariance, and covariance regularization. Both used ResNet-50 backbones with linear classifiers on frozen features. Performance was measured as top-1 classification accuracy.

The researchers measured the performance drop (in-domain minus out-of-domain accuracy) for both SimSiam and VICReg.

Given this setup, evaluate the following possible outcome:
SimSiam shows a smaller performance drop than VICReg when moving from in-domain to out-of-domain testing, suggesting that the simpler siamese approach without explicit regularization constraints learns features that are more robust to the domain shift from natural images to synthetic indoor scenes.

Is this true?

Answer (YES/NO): NO